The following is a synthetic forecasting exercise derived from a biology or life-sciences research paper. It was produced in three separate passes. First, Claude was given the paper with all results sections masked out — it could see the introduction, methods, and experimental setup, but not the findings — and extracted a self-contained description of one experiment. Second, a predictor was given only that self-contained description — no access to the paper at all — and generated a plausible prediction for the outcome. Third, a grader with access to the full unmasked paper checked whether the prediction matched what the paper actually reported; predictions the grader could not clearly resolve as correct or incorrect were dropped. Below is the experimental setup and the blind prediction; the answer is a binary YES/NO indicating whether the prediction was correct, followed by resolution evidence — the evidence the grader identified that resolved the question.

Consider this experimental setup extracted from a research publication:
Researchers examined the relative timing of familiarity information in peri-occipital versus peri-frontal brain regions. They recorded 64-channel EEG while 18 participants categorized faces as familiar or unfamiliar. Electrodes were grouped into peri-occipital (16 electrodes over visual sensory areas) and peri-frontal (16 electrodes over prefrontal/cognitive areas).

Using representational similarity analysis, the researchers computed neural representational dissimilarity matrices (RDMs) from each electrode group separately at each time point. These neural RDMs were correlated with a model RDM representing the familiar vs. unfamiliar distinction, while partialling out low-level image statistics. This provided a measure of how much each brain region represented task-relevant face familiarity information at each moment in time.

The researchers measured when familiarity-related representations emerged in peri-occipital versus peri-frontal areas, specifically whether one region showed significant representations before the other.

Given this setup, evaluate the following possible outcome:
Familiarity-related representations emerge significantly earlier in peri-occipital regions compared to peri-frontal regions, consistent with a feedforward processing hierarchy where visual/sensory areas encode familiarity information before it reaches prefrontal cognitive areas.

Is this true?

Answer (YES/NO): YES